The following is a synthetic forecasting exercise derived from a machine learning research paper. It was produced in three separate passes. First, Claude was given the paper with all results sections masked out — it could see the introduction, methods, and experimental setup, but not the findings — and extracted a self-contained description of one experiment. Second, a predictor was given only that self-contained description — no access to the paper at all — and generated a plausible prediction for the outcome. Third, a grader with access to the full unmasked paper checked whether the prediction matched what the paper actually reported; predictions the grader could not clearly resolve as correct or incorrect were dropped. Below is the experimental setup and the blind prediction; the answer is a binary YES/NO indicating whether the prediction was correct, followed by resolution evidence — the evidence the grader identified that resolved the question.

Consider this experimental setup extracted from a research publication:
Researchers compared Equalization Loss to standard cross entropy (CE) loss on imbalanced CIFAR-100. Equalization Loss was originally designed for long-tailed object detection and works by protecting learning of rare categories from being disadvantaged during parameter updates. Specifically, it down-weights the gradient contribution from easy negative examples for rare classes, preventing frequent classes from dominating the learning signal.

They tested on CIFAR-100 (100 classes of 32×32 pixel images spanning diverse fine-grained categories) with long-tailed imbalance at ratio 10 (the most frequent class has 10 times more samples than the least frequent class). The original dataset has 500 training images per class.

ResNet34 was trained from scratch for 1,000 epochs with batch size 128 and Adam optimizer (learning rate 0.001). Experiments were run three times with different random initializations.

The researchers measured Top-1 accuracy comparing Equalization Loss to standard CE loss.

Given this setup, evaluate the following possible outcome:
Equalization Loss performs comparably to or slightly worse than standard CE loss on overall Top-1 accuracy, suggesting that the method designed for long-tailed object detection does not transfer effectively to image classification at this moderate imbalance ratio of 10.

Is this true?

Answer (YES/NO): YES